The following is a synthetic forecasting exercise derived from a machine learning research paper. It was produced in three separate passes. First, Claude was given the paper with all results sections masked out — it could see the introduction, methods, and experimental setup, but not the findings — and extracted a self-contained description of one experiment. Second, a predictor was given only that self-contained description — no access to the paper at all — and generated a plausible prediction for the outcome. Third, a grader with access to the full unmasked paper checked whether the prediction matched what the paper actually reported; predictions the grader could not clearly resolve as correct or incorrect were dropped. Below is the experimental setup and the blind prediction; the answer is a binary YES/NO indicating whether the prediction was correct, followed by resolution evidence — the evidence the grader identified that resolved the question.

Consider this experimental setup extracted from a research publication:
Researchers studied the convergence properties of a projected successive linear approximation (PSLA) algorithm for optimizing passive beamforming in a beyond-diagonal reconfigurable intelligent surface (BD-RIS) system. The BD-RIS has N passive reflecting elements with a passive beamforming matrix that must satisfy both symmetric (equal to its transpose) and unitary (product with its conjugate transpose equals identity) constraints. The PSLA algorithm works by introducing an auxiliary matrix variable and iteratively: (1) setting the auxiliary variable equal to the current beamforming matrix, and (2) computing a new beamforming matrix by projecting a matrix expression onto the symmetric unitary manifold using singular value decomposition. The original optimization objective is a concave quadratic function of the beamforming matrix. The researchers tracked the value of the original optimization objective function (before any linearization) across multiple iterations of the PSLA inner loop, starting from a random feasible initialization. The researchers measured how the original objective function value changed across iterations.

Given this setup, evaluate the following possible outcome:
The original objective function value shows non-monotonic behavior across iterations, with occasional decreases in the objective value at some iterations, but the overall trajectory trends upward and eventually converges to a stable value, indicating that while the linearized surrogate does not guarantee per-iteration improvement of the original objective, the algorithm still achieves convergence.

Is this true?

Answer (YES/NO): NO